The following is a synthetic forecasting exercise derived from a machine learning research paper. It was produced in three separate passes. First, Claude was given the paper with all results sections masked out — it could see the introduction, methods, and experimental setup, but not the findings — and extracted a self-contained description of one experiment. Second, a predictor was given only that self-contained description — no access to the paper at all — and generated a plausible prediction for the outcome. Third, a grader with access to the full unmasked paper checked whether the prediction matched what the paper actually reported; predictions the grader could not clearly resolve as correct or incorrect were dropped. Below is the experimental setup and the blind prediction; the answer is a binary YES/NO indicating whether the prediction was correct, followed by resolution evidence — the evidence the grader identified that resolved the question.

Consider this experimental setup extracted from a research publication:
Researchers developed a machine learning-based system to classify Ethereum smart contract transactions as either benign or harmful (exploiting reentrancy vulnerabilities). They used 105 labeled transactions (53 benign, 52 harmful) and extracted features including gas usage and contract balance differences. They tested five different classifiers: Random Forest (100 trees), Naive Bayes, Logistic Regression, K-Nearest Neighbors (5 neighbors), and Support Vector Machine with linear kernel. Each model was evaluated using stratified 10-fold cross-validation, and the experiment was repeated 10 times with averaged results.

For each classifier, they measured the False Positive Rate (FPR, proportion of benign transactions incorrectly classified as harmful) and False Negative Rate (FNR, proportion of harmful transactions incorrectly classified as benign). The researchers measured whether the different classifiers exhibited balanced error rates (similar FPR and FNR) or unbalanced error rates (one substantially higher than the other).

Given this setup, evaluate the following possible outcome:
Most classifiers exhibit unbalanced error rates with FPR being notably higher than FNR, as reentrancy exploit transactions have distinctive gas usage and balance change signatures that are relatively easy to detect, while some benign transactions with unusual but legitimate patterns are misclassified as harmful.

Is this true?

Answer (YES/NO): NO